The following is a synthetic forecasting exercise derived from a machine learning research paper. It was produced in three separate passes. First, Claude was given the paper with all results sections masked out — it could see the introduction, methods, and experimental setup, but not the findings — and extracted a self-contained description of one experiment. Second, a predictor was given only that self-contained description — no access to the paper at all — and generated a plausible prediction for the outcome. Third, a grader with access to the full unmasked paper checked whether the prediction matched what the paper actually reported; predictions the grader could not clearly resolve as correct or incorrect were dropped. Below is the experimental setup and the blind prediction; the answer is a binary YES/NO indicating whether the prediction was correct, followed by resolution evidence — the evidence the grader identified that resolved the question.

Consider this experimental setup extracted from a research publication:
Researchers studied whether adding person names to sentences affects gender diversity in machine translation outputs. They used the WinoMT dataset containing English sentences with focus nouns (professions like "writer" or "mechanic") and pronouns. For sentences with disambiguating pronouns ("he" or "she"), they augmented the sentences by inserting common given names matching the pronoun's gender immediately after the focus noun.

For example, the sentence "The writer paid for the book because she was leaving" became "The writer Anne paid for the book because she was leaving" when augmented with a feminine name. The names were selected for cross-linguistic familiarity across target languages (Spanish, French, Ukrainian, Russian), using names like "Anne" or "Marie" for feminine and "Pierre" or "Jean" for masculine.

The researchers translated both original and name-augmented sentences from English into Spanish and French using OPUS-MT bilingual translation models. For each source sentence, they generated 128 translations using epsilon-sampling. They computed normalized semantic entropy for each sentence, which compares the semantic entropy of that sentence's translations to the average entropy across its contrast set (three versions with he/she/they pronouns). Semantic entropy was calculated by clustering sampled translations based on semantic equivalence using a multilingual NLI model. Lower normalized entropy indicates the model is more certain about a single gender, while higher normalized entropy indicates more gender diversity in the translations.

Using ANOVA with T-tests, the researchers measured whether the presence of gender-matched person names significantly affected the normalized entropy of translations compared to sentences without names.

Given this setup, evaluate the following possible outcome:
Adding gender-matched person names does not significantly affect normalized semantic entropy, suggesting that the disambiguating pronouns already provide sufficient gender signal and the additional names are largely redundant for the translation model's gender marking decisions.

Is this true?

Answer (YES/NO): NO